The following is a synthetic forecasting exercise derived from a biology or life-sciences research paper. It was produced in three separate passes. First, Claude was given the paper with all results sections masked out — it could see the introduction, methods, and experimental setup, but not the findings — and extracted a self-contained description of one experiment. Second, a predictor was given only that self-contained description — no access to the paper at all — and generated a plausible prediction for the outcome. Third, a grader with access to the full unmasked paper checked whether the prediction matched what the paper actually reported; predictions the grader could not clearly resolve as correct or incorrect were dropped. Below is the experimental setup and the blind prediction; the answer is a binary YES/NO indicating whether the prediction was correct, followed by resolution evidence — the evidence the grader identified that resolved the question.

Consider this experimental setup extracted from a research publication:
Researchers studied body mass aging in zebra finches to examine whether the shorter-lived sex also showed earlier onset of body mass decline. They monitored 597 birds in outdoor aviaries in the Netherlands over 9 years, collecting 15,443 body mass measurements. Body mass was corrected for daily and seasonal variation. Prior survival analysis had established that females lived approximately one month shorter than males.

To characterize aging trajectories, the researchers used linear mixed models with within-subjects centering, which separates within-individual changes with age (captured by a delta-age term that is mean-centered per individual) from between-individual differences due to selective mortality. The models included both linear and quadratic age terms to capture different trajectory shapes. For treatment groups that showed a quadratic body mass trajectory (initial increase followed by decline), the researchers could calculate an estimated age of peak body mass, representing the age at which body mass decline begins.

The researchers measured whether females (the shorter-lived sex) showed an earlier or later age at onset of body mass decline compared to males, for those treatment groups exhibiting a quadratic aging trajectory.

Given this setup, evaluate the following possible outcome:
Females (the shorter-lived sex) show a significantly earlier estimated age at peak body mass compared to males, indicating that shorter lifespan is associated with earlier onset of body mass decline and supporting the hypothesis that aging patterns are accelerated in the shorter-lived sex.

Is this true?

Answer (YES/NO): YES